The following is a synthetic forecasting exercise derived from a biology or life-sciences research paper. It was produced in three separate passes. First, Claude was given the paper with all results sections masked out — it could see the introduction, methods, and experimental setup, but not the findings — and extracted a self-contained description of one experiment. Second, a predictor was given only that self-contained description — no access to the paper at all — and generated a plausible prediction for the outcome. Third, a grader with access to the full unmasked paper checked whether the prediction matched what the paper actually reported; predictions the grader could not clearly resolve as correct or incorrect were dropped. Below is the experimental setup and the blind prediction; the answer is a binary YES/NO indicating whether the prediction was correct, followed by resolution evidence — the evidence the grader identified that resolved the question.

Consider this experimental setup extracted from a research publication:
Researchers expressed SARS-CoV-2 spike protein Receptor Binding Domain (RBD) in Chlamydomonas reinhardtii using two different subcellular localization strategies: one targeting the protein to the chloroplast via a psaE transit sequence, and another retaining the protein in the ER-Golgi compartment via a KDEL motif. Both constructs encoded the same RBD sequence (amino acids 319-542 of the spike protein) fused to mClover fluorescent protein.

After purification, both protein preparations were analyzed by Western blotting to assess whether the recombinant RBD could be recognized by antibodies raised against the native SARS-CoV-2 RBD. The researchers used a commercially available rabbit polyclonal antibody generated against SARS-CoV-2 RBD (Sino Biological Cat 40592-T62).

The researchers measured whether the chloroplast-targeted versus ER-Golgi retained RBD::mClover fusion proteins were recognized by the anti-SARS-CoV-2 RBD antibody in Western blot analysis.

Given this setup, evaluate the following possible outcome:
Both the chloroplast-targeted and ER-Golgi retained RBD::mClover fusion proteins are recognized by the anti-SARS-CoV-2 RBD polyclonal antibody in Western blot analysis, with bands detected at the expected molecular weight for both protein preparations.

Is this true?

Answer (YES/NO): NO